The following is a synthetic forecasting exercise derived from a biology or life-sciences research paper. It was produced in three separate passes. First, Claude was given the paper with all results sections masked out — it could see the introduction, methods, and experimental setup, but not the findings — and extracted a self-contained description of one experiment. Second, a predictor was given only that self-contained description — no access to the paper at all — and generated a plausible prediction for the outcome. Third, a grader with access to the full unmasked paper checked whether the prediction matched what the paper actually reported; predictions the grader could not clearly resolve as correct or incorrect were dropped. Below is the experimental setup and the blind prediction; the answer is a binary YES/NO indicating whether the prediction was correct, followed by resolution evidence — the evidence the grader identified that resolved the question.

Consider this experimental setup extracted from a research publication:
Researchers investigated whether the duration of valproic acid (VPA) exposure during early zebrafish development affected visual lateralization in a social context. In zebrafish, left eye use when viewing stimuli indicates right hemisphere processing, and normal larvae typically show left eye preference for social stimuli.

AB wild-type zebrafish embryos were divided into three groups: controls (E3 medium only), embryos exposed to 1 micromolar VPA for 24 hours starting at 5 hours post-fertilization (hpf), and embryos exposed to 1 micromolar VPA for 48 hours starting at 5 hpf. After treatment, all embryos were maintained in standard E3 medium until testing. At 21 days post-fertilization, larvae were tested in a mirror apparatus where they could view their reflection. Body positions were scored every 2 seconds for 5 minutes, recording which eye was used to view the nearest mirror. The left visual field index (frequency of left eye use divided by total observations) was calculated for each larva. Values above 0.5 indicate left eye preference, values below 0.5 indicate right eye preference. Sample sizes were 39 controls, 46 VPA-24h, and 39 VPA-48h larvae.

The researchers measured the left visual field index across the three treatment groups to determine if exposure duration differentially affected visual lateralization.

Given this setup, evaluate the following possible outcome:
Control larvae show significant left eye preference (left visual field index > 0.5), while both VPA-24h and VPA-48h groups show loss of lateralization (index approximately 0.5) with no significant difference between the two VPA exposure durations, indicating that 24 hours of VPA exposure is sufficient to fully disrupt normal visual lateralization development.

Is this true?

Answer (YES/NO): YES